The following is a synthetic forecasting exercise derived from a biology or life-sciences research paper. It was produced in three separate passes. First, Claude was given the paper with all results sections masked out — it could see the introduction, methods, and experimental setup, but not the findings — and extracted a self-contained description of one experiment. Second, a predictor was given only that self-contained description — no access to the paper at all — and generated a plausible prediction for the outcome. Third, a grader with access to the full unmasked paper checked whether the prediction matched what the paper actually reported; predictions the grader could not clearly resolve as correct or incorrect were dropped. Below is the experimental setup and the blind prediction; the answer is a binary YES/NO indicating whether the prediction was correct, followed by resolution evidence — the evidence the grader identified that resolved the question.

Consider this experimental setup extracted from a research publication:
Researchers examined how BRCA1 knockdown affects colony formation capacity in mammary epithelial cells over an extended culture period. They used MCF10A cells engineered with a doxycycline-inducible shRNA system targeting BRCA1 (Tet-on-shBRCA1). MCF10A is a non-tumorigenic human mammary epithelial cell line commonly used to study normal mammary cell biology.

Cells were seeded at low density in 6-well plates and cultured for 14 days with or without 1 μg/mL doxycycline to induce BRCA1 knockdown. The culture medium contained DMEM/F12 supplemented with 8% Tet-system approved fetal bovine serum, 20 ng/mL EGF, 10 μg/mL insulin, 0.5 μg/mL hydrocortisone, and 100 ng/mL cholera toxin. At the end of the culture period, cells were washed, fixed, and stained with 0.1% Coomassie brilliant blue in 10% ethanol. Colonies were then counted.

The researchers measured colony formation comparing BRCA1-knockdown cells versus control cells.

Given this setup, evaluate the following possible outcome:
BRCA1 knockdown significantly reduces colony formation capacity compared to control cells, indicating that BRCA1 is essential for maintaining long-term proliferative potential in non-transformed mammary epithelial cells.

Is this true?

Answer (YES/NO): YES